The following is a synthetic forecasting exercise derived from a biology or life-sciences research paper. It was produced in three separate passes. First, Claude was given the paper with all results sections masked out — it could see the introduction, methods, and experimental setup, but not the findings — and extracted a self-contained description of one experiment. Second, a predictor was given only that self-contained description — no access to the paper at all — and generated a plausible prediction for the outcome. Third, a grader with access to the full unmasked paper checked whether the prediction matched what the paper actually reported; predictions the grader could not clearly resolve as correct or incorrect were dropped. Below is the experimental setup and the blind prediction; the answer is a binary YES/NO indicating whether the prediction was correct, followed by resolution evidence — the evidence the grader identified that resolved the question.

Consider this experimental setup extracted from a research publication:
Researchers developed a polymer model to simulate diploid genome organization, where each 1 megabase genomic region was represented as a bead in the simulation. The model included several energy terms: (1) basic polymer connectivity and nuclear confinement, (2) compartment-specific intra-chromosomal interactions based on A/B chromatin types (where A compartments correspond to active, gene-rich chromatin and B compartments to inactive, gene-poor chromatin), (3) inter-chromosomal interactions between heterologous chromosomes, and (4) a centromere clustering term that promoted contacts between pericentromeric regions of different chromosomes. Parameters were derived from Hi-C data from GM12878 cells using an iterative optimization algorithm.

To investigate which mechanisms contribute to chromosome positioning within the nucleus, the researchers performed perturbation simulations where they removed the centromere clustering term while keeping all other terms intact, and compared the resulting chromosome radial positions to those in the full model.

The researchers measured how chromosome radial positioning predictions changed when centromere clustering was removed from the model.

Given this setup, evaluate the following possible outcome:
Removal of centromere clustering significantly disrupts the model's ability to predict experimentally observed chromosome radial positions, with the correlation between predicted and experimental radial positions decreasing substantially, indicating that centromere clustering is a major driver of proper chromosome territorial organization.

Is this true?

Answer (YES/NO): YES